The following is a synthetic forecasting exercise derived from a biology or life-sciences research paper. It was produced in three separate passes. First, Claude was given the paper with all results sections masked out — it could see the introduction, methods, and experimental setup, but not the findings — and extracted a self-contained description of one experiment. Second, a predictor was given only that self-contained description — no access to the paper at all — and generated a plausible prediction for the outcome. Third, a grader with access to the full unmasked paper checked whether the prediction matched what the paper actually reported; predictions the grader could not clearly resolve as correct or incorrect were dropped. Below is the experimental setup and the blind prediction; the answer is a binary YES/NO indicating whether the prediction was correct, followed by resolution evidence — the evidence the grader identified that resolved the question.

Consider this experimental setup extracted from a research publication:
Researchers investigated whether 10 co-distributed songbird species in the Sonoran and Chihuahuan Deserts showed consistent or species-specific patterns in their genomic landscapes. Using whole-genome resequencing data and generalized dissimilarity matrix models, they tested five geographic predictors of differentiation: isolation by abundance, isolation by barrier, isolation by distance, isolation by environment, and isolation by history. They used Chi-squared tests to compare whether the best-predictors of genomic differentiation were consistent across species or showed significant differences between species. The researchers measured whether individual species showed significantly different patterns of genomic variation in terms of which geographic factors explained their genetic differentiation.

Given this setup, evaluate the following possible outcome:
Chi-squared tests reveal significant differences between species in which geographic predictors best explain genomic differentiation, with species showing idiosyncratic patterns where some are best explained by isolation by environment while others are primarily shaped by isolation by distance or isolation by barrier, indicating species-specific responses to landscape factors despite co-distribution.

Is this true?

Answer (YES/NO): YES